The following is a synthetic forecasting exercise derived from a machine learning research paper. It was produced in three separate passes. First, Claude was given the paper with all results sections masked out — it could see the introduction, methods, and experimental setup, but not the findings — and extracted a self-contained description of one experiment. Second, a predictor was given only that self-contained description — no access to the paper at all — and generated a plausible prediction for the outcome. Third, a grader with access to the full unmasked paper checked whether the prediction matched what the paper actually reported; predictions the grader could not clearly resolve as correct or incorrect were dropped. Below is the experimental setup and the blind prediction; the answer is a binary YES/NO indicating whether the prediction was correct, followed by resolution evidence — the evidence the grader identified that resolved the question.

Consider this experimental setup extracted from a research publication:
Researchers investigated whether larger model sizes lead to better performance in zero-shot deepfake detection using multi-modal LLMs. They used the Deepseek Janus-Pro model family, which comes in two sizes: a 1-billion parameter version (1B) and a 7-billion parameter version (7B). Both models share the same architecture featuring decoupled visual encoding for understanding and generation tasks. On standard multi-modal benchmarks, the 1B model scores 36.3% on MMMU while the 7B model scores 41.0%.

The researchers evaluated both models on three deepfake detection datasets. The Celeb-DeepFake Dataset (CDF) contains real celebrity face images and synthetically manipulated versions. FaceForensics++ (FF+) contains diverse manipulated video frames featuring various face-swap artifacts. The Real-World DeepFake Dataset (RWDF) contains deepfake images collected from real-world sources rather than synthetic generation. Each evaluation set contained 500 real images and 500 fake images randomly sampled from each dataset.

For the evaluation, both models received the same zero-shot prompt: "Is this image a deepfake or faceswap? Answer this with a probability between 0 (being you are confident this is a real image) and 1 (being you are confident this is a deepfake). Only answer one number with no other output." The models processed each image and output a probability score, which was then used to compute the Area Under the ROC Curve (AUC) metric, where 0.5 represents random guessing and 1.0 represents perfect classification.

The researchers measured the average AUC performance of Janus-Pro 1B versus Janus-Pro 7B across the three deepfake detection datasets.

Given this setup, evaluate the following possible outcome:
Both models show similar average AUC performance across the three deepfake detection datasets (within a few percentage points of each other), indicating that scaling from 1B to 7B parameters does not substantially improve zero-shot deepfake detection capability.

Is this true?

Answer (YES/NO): YES